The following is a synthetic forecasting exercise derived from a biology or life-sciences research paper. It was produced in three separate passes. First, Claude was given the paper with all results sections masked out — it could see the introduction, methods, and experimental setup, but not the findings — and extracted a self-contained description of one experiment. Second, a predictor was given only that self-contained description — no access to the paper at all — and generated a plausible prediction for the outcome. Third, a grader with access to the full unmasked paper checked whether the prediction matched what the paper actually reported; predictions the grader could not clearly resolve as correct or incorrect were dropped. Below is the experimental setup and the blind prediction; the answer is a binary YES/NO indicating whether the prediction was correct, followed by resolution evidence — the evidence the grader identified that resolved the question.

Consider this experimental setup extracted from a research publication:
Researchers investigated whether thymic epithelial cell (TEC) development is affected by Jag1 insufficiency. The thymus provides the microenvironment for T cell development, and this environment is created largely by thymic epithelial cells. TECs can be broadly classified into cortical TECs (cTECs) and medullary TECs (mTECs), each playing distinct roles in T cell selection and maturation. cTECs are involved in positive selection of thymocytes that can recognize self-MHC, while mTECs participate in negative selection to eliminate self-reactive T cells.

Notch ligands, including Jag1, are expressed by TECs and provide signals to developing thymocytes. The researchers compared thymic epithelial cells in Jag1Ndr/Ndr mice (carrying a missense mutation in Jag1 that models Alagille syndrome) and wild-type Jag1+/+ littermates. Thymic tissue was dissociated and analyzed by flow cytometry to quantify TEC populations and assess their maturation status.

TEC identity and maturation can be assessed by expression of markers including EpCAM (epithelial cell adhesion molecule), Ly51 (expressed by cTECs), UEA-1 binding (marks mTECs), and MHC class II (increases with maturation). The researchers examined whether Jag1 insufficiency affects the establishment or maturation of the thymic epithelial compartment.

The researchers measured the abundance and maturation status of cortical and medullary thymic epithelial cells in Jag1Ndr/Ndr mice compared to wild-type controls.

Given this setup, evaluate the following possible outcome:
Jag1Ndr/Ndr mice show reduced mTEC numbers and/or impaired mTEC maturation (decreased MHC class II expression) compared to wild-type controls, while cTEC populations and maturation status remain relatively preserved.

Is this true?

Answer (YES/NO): NO